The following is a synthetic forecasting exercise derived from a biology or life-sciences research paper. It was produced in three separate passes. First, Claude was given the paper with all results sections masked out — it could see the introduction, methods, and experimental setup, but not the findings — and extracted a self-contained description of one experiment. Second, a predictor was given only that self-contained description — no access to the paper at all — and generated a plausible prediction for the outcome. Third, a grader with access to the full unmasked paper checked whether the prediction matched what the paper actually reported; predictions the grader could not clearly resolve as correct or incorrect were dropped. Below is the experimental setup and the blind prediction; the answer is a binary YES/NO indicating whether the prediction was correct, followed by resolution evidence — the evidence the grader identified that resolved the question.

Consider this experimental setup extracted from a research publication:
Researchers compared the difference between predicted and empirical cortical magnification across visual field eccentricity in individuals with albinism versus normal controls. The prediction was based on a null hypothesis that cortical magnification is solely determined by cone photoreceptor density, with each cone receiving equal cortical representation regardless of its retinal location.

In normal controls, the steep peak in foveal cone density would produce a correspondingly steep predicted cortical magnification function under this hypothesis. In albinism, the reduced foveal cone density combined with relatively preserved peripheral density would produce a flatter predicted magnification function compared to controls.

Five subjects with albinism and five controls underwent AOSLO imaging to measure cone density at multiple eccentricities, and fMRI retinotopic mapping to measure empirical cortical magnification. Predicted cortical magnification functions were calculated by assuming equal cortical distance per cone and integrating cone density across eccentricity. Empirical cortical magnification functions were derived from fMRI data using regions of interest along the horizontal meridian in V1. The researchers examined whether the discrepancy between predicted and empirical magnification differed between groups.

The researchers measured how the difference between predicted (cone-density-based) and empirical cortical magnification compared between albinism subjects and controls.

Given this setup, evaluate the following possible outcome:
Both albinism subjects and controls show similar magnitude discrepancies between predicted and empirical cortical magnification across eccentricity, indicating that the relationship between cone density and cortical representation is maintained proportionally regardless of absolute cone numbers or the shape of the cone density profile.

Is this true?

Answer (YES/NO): NO